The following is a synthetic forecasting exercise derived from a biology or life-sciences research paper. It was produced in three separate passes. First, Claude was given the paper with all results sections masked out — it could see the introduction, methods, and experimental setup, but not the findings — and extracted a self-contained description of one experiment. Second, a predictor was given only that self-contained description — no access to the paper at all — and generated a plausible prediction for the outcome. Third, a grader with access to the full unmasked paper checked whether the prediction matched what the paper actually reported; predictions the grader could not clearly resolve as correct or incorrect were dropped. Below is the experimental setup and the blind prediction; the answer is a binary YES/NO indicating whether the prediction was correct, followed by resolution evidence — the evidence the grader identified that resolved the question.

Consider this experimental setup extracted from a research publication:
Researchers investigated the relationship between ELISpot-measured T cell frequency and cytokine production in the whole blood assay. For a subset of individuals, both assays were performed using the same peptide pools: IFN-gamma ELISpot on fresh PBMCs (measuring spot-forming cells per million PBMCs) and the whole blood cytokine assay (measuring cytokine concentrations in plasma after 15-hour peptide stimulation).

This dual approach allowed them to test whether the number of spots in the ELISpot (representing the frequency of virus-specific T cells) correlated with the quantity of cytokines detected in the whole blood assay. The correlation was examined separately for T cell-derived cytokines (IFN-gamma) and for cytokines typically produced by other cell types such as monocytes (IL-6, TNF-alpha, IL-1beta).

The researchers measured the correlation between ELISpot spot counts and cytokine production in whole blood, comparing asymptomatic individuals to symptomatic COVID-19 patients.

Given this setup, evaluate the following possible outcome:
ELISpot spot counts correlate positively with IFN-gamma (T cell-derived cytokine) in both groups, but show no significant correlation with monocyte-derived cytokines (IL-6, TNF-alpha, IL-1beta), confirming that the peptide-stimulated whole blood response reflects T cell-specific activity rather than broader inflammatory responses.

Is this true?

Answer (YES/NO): NO